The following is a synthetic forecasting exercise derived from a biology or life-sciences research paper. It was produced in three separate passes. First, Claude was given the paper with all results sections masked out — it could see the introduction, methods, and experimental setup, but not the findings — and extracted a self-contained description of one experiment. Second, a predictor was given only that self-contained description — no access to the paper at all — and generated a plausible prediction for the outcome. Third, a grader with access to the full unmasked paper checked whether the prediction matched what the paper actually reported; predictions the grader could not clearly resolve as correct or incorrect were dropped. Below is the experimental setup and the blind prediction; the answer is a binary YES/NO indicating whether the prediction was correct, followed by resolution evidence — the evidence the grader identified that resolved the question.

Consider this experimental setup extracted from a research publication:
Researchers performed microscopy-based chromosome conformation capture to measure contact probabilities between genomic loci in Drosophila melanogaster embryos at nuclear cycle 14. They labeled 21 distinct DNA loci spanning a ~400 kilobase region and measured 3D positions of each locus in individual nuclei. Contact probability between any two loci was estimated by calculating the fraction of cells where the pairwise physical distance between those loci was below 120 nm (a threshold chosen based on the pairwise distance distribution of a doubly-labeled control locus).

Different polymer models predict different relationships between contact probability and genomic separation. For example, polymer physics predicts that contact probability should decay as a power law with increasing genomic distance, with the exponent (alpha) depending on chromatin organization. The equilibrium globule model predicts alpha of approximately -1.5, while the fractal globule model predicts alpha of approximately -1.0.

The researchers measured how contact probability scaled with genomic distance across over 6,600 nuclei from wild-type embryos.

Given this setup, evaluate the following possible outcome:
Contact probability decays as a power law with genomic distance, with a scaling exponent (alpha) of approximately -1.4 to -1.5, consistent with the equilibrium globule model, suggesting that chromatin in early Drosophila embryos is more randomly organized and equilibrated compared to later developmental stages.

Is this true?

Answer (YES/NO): NO